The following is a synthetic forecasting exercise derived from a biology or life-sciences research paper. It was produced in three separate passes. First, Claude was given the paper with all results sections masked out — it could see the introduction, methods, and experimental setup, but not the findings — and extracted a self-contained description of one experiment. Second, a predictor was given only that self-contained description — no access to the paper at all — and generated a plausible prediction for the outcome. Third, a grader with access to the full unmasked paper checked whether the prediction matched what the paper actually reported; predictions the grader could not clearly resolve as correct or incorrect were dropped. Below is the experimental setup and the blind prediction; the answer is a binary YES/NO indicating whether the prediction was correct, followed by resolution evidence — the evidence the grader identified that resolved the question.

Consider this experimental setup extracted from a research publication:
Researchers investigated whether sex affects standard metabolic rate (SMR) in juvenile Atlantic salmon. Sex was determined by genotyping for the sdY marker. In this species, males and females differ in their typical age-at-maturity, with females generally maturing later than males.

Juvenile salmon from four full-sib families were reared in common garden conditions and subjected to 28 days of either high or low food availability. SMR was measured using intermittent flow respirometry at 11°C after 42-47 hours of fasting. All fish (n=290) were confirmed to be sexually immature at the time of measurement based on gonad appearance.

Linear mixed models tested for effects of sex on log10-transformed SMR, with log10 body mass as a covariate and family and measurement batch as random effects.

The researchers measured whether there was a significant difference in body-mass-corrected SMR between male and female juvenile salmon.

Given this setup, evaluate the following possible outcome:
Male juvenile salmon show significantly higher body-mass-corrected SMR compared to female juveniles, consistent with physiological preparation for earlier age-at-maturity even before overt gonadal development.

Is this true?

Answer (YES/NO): NO